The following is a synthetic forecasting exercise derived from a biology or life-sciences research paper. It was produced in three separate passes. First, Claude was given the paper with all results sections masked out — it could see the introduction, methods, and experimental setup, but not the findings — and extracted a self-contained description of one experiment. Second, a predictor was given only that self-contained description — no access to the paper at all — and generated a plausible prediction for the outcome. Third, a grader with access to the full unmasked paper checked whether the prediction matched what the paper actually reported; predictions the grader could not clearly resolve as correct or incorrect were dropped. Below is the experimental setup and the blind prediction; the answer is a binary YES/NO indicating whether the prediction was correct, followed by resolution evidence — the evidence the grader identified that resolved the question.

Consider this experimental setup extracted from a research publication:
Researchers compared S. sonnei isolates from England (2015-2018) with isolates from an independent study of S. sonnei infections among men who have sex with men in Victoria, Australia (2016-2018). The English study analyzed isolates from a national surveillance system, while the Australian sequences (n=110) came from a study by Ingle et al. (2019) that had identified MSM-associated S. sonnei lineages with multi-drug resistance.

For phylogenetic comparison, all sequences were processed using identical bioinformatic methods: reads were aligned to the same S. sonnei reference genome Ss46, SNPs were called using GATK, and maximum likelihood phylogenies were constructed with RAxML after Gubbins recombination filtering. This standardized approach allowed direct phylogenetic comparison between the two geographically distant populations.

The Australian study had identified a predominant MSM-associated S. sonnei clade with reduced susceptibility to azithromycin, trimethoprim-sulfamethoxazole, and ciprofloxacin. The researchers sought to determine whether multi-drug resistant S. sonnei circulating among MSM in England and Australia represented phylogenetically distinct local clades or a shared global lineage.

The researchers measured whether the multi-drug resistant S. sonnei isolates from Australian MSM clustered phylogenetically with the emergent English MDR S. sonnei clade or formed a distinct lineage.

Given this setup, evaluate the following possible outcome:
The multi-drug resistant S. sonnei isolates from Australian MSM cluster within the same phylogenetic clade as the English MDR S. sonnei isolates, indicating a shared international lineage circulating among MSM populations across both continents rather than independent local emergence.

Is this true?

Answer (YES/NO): NO